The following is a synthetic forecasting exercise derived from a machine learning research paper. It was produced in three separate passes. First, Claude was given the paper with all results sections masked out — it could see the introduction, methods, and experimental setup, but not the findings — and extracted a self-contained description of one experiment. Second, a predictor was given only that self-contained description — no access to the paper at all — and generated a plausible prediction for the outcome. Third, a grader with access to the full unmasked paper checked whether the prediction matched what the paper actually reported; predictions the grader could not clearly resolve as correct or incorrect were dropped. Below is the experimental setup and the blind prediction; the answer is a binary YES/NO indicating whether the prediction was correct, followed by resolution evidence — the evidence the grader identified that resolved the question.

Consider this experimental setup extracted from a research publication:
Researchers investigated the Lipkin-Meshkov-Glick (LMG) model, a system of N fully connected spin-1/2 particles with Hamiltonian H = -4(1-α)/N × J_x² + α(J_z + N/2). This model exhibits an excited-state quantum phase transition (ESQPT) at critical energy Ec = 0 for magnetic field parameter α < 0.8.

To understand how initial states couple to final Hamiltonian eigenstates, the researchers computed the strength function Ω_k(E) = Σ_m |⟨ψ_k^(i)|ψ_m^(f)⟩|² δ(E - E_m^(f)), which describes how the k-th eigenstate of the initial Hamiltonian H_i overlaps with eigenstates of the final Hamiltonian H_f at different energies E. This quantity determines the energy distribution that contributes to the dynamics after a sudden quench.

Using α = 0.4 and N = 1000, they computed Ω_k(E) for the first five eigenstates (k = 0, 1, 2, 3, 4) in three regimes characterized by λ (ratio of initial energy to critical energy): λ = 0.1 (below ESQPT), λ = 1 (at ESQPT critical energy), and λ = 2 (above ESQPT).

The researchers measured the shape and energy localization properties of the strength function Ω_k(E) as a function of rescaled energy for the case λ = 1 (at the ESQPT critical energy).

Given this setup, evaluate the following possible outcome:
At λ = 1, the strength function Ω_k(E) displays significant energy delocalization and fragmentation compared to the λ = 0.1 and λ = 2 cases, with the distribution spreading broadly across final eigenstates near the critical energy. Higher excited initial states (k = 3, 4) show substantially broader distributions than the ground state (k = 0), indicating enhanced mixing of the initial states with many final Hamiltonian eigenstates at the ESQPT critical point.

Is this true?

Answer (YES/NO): NO